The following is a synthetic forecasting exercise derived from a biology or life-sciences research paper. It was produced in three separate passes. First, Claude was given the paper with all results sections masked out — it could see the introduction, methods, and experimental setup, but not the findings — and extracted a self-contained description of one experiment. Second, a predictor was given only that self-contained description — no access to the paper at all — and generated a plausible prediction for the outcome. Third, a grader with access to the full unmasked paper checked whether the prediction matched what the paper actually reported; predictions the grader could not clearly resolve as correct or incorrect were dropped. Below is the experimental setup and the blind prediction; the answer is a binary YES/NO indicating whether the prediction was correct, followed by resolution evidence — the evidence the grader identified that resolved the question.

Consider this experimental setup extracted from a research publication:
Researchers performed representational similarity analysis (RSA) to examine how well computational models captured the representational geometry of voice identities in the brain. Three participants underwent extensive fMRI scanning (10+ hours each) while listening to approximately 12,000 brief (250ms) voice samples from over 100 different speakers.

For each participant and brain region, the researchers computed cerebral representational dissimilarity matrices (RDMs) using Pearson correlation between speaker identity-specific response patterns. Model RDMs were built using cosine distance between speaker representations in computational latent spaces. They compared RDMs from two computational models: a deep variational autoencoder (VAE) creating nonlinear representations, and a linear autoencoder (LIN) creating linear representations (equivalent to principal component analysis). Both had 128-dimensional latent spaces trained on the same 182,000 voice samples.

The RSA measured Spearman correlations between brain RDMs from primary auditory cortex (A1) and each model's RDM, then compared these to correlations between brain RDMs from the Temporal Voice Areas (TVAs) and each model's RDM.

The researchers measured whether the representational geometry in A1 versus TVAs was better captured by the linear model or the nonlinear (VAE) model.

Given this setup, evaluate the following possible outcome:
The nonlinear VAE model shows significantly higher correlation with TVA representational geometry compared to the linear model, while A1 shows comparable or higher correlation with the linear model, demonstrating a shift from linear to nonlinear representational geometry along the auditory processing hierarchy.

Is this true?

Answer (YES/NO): NO